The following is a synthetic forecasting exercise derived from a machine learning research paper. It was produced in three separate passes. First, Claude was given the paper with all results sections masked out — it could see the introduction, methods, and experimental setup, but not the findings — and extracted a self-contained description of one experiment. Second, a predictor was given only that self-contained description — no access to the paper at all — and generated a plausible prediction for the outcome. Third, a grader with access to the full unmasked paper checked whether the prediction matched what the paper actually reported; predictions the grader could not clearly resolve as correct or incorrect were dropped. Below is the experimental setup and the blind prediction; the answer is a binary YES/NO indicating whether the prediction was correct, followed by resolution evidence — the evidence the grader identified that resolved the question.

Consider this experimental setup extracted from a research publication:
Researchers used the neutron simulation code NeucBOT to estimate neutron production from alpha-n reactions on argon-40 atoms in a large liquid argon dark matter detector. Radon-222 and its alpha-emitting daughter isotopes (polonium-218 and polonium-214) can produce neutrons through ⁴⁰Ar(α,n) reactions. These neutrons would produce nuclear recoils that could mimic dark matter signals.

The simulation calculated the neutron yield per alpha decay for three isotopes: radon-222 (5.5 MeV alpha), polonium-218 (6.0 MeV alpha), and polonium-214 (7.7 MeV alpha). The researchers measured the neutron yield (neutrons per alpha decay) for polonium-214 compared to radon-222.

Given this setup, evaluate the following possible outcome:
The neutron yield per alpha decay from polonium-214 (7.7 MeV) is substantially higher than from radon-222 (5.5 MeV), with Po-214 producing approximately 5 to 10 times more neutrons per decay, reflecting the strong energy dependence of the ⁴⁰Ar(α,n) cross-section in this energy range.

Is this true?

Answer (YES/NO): NO